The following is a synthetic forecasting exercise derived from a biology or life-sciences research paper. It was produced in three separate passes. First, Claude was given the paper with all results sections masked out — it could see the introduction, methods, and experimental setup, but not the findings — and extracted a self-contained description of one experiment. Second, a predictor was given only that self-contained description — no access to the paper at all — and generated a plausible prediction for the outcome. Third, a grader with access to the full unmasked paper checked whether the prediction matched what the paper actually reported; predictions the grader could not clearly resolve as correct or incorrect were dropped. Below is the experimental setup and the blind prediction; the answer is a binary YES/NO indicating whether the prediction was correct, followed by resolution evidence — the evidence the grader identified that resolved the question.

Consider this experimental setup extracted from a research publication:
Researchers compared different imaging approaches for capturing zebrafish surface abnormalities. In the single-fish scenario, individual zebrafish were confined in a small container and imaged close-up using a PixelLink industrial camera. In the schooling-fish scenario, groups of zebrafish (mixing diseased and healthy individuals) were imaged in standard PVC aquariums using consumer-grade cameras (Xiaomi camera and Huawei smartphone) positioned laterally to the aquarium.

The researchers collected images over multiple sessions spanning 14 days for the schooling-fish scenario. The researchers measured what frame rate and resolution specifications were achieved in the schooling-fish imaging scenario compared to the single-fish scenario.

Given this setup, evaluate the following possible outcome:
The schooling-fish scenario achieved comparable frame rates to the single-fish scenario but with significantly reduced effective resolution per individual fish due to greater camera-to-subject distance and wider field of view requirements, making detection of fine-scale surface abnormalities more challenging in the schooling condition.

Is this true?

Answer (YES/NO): NO